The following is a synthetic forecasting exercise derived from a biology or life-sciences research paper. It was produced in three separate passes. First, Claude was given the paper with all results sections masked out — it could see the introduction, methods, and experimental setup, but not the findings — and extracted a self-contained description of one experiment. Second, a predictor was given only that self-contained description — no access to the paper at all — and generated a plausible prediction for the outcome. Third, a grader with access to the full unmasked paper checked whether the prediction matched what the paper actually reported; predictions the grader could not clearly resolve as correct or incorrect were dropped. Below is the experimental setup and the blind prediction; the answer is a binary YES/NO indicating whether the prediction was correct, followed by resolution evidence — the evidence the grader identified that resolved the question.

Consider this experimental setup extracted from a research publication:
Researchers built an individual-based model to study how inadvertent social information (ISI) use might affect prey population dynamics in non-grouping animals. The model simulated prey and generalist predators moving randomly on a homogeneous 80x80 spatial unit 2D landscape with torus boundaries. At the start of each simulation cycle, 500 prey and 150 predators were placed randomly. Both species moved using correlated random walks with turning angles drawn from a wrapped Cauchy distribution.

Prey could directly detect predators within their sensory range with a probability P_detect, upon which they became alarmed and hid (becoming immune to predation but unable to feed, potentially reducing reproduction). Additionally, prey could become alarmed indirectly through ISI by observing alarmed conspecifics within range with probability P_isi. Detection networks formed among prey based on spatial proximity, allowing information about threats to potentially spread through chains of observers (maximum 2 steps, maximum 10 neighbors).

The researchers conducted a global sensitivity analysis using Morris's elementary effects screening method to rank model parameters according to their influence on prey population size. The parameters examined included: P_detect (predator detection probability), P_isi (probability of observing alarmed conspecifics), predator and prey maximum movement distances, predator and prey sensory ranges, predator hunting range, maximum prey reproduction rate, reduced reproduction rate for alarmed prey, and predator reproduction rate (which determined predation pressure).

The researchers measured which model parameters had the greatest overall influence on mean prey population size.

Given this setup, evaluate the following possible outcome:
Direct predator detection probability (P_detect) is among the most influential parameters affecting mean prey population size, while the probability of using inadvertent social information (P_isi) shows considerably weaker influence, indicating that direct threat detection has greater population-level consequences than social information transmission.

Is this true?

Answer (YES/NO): NO